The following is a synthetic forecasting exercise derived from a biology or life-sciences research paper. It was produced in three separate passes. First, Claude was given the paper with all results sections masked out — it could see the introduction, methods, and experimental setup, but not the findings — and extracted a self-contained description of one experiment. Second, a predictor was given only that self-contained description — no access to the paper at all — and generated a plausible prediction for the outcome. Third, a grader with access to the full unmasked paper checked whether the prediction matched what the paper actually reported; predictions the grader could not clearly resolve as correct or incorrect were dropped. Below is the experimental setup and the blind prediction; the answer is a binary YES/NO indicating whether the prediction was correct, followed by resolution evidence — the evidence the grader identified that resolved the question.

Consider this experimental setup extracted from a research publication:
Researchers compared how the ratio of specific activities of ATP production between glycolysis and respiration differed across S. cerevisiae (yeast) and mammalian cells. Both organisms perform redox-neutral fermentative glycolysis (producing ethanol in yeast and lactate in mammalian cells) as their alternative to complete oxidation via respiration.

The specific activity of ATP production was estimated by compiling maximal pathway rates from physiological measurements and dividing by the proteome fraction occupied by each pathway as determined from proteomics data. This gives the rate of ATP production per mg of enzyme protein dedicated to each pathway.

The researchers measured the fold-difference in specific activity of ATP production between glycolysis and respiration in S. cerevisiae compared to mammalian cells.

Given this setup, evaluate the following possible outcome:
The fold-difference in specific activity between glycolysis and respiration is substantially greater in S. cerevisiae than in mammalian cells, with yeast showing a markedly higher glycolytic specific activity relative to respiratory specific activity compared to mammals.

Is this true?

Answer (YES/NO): NO